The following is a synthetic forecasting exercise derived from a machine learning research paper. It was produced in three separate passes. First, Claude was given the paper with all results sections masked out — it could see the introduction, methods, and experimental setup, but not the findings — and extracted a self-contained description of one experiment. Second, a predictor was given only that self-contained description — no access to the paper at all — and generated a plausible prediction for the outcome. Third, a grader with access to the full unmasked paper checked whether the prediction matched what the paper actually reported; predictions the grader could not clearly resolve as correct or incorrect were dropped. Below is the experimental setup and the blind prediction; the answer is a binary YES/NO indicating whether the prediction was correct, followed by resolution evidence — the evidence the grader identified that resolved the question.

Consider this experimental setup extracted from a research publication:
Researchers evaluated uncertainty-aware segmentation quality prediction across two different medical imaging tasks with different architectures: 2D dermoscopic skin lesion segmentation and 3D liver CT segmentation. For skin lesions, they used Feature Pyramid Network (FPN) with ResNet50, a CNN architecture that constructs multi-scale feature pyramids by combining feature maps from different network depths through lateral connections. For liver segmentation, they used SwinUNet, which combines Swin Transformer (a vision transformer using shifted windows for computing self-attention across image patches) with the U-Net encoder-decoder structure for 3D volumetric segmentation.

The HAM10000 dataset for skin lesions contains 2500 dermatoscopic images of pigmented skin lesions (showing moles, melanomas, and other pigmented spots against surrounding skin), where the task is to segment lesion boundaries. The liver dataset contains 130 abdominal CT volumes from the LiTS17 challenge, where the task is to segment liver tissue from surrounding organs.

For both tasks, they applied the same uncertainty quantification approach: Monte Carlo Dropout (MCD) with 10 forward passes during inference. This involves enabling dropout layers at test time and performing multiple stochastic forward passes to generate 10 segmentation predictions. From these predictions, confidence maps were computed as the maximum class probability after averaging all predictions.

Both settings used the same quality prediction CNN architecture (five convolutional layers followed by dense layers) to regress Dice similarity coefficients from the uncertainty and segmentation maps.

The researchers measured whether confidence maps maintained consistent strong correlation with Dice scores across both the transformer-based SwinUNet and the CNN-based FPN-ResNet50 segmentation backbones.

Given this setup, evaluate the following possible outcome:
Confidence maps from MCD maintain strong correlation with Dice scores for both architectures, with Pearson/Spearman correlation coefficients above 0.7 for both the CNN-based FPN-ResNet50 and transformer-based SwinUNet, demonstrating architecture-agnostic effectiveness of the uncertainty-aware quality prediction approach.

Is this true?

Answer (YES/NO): YES